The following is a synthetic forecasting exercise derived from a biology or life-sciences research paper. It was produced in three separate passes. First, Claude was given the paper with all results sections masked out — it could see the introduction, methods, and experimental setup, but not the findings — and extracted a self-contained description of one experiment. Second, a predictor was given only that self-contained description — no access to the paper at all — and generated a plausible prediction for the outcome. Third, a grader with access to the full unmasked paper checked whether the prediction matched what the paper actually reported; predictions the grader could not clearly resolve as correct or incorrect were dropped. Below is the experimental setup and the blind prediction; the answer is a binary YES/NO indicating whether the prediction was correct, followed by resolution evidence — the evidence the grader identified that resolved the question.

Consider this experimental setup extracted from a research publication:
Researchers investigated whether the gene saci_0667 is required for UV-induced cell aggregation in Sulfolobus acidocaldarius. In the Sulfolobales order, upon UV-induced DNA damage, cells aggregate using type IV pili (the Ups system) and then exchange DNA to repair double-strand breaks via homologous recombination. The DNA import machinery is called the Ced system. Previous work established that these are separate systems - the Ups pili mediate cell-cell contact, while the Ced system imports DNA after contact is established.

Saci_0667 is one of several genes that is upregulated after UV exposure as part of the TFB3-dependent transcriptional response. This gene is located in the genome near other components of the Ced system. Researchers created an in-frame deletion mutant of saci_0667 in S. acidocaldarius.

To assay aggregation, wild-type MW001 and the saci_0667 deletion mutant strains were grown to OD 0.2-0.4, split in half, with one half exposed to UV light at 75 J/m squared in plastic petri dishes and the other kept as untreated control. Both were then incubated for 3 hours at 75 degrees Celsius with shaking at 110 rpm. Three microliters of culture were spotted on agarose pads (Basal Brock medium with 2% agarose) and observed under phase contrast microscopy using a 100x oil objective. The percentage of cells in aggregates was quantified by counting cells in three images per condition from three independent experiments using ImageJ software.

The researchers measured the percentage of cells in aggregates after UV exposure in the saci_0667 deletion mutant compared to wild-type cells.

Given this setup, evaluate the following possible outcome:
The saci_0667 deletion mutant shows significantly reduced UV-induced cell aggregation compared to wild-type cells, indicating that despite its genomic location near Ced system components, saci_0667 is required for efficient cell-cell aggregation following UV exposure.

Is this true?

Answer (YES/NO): NO